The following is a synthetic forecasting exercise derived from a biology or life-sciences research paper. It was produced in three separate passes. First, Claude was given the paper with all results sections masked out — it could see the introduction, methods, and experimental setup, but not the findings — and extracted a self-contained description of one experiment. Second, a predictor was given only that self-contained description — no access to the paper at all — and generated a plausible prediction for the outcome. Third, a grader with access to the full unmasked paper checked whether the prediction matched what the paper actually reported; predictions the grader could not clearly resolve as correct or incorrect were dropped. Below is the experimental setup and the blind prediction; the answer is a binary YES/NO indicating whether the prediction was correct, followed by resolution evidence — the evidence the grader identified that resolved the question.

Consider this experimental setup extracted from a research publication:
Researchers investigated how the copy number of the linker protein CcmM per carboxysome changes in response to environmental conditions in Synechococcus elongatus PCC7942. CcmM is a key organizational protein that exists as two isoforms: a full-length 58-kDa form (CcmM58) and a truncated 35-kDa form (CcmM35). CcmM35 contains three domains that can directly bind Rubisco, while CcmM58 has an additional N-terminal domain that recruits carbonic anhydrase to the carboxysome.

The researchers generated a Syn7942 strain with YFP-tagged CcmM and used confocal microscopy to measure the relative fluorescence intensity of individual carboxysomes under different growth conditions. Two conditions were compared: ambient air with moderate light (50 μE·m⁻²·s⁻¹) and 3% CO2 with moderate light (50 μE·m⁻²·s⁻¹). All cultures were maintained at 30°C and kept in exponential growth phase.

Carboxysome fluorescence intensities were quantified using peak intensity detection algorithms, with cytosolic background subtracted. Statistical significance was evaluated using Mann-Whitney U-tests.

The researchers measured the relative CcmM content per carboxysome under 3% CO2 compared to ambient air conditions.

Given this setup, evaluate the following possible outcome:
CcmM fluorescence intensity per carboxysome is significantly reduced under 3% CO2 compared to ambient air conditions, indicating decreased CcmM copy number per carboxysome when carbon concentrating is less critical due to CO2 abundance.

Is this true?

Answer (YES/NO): YES